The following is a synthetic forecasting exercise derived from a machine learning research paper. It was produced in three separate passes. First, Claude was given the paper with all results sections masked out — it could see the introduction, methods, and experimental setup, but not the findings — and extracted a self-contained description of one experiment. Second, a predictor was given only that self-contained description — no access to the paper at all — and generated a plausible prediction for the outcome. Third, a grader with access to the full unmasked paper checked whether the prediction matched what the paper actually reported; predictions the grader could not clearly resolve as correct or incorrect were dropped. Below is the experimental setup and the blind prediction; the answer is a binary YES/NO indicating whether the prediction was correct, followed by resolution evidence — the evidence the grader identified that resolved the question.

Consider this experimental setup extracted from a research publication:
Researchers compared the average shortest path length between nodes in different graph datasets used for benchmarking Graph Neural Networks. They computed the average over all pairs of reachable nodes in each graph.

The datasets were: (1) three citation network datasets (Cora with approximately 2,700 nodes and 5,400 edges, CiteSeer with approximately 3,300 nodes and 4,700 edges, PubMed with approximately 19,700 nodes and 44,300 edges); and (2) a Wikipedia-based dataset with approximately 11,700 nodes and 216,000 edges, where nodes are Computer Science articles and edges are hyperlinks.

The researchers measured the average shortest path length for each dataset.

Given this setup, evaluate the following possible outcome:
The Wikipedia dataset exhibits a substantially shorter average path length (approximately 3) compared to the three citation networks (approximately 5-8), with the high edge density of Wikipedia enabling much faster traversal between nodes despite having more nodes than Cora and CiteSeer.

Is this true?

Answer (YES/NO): NO